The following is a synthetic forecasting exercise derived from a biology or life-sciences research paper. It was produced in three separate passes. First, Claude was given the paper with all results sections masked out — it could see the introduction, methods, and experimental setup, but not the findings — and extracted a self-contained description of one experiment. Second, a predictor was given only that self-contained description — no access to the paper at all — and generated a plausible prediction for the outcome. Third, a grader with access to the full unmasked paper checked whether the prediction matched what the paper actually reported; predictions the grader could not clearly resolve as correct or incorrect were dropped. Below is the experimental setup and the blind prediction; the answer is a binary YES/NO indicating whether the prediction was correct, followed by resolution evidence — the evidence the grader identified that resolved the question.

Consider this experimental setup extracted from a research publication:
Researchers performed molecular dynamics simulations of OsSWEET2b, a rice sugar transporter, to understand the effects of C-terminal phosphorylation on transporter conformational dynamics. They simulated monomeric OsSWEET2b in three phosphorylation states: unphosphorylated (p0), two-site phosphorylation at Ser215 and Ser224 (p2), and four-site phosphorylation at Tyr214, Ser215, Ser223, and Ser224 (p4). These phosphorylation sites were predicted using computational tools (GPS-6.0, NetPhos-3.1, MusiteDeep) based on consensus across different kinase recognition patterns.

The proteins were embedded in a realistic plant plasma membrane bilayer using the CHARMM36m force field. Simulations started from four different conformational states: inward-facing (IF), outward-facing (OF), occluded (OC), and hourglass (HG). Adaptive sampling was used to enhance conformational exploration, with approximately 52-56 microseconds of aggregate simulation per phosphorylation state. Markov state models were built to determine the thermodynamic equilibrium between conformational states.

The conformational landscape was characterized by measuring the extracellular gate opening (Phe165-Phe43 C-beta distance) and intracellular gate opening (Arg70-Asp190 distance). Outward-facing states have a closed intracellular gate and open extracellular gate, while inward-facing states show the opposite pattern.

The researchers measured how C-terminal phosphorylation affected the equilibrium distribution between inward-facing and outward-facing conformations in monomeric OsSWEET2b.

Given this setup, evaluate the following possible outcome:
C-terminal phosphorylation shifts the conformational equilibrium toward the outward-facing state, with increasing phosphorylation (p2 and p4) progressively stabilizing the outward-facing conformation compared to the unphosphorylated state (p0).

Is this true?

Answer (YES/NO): YES